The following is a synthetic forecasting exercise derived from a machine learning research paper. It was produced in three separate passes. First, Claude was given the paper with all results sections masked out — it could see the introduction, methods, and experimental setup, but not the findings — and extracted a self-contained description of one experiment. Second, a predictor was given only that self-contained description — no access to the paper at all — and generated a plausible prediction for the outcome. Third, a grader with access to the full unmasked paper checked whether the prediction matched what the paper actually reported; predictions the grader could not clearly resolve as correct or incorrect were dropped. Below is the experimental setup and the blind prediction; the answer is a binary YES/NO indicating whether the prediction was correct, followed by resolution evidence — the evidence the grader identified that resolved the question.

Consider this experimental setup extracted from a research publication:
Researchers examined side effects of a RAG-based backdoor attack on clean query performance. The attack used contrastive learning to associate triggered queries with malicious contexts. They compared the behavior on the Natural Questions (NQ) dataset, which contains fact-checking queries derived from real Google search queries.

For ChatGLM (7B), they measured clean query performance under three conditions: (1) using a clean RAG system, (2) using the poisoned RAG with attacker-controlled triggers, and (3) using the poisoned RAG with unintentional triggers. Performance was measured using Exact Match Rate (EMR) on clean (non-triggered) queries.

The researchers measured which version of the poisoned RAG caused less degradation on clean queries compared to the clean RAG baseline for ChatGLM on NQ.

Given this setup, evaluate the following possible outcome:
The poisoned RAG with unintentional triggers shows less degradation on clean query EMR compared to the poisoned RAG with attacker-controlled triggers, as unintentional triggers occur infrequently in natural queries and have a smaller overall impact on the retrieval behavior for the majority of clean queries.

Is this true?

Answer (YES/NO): YES